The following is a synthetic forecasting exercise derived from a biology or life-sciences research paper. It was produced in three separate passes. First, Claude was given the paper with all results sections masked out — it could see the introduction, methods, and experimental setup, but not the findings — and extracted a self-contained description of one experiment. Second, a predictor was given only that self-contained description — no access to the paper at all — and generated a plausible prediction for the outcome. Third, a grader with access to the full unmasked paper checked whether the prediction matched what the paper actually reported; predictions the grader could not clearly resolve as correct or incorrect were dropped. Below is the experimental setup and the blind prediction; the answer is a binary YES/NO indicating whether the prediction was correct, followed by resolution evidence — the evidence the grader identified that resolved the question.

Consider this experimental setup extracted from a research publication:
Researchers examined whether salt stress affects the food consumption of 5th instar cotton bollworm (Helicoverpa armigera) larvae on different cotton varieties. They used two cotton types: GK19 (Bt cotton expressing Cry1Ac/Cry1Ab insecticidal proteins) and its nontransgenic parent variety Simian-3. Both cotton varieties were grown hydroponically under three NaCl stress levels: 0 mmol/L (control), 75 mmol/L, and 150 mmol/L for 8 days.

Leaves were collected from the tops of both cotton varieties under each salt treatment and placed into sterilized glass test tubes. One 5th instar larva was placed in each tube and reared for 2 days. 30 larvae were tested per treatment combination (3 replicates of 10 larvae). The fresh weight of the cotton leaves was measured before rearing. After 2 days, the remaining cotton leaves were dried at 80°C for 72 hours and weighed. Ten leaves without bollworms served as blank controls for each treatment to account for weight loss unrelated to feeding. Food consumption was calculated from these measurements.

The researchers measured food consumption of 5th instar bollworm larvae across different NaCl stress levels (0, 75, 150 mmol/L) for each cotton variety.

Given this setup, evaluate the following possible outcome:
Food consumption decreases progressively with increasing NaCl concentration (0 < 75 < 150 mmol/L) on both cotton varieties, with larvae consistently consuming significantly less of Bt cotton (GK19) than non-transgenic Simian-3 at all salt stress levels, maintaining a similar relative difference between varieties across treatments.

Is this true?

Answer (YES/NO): NO